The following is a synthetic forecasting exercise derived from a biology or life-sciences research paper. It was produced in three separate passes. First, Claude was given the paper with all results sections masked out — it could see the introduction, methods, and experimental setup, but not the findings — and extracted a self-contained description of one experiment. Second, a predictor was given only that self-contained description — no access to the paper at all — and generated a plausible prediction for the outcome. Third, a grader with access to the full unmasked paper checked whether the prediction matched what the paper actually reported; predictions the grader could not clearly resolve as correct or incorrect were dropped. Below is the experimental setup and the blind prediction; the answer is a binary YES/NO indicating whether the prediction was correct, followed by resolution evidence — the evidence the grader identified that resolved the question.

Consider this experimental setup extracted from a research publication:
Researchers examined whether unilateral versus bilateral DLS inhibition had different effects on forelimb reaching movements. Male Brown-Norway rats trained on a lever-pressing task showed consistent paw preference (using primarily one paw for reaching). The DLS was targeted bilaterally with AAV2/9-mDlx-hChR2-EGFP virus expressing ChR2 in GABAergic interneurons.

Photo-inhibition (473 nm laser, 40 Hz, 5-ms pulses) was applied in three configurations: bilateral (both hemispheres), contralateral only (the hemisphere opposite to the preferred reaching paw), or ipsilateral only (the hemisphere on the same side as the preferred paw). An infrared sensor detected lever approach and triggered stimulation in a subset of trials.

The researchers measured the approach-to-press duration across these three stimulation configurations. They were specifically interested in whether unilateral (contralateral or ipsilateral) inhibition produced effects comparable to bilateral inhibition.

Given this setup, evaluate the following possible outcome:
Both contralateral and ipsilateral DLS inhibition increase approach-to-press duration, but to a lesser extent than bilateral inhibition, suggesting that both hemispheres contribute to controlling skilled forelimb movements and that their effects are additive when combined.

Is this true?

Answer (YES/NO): YES